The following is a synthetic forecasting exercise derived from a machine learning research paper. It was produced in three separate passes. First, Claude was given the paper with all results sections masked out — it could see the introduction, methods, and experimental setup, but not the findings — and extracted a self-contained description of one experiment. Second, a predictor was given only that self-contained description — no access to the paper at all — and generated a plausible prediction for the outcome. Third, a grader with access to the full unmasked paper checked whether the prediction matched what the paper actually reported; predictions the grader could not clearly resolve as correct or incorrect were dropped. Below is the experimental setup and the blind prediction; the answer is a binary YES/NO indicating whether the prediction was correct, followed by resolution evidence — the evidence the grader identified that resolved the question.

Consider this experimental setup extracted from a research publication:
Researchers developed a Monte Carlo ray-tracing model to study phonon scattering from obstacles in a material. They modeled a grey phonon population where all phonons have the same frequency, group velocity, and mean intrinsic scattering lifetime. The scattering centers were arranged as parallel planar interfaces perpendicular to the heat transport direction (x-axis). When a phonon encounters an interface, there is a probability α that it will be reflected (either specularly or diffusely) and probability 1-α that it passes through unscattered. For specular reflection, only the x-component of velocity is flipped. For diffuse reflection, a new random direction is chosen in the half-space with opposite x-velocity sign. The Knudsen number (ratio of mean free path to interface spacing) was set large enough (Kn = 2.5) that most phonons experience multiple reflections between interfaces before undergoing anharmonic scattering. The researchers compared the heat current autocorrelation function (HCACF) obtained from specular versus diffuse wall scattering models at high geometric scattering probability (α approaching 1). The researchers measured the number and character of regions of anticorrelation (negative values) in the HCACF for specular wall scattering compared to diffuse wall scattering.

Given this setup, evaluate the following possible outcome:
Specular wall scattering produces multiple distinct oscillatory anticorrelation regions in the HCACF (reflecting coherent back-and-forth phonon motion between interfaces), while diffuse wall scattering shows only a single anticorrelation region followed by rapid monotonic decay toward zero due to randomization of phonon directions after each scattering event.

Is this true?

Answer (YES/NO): YES